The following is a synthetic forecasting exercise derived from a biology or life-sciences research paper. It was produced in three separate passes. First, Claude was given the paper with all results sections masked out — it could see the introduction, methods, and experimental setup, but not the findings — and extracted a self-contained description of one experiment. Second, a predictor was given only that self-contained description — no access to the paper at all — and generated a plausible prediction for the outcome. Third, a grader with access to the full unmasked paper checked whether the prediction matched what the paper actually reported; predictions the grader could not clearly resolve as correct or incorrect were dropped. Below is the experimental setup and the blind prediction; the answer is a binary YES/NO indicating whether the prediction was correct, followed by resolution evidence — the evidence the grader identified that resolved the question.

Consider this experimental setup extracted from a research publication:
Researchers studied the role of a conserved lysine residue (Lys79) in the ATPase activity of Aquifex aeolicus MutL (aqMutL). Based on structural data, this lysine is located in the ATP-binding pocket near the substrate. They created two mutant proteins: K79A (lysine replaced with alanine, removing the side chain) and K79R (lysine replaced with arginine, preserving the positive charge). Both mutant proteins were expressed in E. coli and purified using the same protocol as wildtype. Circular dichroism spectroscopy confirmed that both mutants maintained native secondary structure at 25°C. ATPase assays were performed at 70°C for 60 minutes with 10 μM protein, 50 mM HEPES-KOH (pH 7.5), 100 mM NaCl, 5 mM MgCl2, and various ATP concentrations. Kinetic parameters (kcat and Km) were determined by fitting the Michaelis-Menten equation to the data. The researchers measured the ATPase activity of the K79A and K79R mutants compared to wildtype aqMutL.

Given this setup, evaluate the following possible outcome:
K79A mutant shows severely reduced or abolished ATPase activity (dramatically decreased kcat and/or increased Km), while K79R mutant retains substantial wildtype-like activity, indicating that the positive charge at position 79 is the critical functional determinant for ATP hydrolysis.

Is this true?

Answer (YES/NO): NO